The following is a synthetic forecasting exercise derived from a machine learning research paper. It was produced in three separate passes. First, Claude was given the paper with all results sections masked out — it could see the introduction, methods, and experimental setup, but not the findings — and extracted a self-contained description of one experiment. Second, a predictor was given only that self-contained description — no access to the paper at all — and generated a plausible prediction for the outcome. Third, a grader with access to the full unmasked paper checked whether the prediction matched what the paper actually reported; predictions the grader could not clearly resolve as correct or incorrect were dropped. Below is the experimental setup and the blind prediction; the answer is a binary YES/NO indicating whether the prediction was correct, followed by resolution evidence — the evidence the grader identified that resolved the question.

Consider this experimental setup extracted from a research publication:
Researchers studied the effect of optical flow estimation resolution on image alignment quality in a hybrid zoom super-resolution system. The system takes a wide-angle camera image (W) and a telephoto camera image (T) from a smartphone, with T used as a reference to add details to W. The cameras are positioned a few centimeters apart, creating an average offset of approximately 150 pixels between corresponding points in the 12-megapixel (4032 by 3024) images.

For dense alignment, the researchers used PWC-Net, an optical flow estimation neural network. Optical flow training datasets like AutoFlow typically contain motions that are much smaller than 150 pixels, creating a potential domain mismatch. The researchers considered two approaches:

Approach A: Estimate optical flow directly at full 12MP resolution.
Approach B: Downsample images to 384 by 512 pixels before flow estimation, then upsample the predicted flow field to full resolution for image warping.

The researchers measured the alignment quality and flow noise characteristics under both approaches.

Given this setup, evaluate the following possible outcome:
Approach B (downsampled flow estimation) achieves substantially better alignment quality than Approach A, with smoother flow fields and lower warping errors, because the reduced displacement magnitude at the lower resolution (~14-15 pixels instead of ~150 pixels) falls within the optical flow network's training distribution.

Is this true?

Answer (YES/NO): YES